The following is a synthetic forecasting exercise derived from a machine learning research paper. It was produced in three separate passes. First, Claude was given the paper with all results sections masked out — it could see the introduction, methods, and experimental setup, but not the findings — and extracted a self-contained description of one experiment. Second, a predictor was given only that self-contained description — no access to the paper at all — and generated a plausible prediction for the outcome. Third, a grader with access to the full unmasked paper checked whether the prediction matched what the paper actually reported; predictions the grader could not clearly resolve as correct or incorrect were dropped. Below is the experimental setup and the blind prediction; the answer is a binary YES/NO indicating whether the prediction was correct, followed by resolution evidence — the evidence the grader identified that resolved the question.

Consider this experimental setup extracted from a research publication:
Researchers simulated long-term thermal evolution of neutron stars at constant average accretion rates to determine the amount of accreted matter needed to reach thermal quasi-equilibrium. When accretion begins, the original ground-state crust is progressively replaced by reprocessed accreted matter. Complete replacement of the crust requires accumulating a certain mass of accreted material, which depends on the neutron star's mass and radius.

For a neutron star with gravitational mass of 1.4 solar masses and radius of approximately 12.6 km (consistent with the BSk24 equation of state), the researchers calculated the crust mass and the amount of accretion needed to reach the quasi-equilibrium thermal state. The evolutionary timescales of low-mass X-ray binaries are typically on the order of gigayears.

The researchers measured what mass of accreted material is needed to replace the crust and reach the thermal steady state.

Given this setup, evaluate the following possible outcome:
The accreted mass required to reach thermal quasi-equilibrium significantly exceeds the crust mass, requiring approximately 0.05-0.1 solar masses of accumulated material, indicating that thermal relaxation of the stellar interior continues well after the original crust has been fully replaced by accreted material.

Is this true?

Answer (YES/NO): NO